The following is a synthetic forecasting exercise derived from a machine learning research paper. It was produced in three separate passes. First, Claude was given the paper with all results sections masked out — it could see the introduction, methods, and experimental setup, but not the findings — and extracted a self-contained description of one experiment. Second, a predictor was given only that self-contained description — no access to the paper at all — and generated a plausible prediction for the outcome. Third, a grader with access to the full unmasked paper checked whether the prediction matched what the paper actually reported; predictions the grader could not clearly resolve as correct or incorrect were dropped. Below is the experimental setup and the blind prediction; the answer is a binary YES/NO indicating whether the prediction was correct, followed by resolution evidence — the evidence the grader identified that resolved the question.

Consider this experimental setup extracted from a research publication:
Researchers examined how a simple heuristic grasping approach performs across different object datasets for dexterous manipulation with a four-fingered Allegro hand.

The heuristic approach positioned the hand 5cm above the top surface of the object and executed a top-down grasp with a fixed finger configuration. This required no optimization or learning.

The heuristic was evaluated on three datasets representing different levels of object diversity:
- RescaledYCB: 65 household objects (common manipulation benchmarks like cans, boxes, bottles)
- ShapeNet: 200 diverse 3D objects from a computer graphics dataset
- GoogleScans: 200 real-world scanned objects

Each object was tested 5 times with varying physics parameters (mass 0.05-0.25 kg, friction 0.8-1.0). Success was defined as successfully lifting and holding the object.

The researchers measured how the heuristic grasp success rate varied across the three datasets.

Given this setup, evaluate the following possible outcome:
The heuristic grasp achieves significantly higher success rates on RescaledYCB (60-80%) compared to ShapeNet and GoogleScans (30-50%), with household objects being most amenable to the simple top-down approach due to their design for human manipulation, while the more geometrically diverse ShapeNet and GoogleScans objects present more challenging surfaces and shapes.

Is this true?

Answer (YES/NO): NO